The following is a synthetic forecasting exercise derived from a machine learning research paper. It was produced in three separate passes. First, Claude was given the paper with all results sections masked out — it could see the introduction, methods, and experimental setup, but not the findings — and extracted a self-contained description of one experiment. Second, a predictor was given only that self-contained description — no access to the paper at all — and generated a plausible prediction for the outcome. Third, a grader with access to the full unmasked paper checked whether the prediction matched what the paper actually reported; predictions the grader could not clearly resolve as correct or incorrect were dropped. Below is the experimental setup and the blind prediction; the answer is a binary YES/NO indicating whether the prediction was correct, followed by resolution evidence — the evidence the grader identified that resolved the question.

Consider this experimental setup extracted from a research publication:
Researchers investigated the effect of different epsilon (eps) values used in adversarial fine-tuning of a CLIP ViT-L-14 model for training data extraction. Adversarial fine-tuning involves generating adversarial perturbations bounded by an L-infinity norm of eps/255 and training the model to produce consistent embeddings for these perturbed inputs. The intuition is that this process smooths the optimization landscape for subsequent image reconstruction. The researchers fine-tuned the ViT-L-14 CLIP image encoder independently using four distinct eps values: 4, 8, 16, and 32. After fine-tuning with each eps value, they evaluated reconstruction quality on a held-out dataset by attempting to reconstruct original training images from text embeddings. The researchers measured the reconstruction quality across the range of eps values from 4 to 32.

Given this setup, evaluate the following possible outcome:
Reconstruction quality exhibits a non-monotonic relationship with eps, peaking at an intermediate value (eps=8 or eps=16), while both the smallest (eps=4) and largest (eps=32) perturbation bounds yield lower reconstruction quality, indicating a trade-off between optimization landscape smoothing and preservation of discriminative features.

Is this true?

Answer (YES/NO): NO